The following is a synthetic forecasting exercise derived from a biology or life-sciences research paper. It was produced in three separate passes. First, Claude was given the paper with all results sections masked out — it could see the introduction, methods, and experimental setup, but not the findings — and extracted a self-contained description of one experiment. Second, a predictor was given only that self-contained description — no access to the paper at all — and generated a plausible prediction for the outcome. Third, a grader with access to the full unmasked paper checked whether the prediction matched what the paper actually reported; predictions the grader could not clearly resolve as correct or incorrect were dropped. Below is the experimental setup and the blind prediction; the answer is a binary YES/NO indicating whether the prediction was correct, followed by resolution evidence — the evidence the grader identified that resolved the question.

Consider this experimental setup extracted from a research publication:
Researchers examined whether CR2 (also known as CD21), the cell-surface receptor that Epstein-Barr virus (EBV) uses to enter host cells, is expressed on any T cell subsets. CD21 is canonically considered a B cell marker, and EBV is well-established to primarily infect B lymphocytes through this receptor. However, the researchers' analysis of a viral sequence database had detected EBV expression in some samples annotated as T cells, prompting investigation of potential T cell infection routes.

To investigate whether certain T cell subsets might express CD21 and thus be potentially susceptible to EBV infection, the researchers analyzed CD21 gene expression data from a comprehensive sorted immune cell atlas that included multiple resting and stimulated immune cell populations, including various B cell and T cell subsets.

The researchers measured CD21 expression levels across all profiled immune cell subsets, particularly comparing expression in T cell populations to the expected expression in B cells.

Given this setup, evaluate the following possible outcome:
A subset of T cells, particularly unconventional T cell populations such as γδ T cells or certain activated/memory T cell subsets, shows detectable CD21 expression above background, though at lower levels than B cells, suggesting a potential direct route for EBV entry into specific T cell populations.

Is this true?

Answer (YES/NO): NO